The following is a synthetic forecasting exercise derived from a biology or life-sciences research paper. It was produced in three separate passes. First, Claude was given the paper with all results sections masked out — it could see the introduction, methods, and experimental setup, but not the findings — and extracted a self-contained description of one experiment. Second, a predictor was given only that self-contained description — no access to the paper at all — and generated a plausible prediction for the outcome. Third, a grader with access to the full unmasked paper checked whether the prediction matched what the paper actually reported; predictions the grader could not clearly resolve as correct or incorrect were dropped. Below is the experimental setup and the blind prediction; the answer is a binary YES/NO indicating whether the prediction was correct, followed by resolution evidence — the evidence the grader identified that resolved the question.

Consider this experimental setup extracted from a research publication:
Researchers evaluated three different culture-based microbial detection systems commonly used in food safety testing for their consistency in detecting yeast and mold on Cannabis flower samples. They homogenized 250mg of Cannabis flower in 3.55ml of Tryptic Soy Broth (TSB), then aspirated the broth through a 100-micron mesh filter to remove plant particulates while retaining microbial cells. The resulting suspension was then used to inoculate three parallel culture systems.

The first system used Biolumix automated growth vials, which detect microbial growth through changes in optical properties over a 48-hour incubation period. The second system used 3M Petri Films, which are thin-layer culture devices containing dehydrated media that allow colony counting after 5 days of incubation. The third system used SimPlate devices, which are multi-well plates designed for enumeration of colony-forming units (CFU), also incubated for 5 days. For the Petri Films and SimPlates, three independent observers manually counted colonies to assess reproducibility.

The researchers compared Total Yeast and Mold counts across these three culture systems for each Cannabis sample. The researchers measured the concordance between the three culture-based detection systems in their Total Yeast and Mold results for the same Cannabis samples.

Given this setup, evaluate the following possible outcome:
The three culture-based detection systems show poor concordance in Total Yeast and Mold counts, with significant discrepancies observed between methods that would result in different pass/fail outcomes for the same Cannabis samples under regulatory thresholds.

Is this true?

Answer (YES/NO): YES